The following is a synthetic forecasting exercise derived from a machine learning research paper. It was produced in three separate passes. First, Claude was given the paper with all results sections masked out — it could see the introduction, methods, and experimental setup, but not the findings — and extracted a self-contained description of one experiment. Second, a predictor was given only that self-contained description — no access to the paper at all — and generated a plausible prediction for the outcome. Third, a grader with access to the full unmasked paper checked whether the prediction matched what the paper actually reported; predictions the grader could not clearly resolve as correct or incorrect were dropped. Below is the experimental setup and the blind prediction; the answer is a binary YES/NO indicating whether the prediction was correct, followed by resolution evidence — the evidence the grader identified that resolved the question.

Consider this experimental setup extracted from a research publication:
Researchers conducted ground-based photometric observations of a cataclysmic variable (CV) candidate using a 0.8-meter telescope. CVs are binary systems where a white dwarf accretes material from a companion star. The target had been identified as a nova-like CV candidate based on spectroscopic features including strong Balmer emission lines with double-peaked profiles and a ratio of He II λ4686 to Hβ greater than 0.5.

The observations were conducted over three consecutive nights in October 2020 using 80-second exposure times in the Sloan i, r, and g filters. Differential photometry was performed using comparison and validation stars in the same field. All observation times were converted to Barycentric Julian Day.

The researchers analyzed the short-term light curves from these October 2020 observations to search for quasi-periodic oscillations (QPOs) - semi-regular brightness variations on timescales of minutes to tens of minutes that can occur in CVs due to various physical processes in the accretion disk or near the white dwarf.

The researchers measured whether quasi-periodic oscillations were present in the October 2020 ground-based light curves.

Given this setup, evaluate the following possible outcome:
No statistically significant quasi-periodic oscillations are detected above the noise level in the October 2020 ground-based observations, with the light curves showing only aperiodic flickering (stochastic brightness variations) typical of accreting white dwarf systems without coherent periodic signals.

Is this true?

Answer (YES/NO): NO